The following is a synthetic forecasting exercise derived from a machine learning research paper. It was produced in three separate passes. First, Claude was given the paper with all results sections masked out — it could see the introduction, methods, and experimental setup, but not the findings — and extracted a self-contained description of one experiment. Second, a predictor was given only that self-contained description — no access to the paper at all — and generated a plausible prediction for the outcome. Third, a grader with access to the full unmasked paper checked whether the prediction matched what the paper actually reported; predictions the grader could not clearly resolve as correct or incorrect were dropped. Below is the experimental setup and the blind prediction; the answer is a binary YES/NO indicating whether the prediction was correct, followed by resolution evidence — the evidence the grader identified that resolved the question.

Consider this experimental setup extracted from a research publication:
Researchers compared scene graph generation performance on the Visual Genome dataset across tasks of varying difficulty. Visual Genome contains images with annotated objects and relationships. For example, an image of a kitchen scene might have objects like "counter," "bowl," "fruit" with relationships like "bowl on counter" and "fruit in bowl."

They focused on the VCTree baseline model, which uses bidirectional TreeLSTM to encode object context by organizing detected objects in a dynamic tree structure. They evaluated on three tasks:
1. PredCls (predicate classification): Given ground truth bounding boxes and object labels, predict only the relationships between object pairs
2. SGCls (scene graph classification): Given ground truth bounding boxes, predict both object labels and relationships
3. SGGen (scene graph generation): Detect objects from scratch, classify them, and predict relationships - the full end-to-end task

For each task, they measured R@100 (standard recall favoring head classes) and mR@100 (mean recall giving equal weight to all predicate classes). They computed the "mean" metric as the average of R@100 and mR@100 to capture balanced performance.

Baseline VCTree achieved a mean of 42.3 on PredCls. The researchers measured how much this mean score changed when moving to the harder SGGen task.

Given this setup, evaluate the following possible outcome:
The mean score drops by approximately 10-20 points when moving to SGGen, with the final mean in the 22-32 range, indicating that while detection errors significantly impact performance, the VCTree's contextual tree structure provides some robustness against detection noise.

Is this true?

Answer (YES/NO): NO